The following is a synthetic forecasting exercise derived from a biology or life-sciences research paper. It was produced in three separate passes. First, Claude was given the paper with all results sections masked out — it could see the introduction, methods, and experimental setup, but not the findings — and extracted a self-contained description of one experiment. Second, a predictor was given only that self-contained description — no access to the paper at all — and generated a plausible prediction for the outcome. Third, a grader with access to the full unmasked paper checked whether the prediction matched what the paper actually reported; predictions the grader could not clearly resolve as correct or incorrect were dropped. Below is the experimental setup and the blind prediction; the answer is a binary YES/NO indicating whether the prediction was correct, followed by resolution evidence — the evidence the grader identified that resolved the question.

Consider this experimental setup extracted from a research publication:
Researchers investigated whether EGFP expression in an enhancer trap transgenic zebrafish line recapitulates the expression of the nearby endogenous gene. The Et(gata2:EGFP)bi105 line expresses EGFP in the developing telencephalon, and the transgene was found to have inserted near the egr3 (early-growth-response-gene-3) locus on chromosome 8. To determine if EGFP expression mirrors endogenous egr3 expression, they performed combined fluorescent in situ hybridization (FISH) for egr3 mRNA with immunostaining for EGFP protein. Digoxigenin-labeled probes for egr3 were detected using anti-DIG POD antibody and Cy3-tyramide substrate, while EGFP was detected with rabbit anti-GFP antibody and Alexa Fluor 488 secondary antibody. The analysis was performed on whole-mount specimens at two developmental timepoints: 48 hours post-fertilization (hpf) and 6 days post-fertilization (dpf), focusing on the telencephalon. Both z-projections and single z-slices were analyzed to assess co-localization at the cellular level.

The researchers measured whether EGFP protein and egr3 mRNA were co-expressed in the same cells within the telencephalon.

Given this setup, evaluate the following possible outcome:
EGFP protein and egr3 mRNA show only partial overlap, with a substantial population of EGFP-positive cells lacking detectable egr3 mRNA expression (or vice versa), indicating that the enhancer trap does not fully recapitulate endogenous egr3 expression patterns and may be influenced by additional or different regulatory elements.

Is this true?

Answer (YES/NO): NO